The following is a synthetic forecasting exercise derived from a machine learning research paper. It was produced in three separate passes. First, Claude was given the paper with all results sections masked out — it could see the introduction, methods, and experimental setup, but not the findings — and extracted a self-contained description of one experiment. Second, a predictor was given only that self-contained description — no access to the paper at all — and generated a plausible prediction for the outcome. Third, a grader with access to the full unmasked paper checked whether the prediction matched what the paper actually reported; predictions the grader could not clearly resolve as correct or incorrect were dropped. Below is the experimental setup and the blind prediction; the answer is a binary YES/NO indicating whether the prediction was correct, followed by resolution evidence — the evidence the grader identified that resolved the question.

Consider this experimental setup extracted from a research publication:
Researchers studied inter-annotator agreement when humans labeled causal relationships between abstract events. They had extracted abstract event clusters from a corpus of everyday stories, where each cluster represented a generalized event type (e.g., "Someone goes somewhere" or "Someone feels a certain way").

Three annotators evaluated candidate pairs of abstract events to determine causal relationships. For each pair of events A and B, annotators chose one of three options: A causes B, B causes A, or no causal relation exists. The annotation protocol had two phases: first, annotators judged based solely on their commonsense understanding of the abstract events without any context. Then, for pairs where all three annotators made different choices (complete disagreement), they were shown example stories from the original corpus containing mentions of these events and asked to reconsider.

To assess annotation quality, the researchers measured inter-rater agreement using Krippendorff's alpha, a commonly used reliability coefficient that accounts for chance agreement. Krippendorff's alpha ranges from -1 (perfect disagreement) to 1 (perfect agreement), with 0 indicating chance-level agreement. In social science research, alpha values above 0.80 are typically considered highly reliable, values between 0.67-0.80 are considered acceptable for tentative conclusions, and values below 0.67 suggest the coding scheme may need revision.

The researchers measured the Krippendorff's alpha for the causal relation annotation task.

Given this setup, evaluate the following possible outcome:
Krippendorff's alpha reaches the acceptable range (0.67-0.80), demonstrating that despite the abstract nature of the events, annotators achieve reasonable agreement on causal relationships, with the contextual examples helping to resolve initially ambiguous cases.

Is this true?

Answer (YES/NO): YES